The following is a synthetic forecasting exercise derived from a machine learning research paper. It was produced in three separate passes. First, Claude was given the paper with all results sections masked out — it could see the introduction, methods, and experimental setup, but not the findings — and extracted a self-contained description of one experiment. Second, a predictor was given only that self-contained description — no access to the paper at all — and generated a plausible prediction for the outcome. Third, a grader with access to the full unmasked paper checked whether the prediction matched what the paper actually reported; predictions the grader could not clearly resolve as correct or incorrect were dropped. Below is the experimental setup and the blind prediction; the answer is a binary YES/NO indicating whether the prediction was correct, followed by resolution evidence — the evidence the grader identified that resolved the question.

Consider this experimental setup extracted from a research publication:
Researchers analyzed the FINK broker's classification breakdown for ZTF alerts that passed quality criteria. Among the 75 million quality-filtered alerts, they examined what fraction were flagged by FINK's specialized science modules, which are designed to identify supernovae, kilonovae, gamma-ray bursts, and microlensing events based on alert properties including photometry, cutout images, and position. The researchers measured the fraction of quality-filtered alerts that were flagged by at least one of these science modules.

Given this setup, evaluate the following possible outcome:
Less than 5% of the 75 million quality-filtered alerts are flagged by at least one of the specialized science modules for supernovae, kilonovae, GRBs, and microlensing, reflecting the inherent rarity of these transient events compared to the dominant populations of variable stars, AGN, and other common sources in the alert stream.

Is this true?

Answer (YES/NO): YES